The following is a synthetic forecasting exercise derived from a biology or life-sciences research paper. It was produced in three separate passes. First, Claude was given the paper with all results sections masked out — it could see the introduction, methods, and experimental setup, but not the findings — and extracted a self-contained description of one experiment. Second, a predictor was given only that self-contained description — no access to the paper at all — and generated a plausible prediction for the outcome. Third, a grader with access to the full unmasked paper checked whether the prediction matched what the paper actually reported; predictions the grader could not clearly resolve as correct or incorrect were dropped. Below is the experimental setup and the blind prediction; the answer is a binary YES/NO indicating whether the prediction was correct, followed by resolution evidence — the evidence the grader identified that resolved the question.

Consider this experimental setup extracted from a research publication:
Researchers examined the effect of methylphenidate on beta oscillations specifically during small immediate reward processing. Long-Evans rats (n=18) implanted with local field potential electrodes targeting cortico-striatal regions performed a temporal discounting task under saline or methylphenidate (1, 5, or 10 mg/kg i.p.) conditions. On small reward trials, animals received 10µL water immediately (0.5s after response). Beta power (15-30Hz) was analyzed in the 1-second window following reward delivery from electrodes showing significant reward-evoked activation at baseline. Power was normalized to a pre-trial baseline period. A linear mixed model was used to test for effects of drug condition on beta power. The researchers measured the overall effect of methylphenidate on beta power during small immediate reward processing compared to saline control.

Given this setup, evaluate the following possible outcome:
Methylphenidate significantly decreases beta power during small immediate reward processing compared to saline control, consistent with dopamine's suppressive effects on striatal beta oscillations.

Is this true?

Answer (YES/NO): YES